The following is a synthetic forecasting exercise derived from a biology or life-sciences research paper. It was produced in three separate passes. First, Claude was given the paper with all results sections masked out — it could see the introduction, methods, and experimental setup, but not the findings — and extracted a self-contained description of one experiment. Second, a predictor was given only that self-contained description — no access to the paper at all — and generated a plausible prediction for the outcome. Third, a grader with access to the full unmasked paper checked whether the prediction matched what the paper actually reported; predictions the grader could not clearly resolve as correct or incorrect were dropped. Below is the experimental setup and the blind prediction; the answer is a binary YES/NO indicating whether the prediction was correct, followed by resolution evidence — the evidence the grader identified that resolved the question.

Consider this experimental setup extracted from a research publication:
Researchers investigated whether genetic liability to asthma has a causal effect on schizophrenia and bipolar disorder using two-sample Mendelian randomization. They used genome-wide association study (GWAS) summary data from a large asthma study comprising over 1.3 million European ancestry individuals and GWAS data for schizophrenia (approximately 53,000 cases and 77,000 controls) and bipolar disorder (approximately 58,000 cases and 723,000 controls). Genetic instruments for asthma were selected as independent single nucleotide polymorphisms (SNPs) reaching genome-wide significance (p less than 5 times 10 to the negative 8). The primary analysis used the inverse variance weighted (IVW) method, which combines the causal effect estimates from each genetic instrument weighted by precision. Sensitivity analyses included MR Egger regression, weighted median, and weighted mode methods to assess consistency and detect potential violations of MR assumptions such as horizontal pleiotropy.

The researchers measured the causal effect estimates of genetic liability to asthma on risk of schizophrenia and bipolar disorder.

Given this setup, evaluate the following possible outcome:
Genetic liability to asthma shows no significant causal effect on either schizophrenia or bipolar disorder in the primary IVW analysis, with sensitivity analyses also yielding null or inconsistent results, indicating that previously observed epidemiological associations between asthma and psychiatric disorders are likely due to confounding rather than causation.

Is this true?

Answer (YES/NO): YES